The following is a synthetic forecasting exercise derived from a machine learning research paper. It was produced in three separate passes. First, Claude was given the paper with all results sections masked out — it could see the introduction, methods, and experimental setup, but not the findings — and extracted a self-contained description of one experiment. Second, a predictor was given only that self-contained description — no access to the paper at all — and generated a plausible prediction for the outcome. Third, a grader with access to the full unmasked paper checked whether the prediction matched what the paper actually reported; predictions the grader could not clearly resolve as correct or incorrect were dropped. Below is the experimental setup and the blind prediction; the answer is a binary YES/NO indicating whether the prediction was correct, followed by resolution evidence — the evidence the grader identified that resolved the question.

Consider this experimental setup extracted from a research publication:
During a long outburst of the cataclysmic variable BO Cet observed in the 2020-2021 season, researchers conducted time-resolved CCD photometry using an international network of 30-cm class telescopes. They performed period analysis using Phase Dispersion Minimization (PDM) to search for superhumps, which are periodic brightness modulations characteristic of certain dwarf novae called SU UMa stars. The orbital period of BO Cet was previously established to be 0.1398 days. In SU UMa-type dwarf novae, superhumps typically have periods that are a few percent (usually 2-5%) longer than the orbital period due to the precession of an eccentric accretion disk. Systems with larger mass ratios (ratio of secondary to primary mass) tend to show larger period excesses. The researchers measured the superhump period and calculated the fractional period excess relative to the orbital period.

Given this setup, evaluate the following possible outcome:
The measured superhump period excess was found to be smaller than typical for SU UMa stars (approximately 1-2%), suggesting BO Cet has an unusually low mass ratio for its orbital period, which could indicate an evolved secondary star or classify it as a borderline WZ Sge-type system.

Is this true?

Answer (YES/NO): NO